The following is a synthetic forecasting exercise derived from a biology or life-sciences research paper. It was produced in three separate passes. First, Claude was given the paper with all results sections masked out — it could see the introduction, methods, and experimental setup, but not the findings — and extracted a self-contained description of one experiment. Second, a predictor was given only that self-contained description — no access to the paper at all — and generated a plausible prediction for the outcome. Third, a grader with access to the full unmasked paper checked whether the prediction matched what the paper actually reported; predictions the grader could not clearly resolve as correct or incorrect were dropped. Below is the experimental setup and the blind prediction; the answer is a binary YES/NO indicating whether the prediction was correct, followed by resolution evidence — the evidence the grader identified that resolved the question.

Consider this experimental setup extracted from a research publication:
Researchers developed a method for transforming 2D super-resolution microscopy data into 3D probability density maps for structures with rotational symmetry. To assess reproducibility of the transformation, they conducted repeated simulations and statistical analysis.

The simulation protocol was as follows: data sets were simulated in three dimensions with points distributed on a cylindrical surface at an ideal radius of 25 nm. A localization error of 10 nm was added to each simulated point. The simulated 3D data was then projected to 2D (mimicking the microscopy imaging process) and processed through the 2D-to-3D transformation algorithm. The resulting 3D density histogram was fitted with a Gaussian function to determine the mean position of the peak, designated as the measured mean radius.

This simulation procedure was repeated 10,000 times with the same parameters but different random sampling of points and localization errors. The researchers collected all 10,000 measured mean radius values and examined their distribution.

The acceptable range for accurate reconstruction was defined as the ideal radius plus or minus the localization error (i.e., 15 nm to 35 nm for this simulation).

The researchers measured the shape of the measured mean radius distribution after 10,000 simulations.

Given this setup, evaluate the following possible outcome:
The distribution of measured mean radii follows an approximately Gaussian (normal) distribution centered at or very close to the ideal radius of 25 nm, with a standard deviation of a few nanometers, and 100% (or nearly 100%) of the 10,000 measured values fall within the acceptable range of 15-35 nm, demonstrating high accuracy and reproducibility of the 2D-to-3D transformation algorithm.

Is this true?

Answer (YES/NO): YES